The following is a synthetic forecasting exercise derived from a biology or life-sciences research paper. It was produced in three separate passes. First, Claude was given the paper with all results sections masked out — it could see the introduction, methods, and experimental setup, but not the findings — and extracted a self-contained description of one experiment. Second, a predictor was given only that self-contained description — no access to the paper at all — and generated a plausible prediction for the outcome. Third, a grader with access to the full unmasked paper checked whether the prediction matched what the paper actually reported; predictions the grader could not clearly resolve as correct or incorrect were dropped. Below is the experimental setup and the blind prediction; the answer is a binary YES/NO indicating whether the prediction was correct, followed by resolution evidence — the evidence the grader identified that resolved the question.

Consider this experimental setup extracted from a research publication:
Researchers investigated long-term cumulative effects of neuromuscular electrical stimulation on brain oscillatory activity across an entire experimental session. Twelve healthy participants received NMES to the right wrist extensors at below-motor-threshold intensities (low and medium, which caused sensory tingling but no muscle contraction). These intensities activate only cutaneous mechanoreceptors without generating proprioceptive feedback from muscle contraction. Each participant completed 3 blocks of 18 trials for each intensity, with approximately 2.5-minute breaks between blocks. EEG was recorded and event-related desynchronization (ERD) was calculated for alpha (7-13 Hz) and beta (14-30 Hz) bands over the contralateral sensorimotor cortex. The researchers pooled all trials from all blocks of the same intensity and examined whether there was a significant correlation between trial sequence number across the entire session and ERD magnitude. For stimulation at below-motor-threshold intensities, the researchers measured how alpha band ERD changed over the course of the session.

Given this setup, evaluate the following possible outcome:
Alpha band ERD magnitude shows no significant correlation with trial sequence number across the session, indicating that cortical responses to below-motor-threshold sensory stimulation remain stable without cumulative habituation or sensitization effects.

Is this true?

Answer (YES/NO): NO